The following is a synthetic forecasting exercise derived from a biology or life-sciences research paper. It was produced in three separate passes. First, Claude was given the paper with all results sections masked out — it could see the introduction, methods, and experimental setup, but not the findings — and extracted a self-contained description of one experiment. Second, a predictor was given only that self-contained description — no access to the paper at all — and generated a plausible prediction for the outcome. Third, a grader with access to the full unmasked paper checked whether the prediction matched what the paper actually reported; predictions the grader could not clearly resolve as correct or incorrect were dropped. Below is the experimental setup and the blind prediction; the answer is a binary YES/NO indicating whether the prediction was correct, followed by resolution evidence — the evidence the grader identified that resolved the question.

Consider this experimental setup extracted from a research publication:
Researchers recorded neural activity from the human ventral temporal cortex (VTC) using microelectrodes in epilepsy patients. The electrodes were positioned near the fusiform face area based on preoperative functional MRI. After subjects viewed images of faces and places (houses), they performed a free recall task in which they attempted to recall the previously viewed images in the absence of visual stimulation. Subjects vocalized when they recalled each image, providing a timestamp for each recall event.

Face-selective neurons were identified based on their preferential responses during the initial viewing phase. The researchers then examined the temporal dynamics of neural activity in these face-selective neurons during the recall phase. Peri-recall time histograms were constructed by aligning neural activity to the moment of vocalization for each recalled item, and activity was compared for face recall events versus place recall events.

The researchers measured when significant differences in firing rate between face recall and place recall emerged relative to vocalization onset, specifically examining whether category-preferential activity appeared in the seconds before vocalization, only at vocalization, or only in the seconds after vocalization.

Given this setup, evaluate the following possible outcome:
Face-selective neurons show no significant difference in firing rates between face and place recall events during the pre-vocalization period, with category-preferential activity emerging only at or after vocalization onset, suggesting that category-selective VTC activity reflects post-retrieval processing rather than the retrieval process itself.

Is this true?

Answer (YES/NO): NO